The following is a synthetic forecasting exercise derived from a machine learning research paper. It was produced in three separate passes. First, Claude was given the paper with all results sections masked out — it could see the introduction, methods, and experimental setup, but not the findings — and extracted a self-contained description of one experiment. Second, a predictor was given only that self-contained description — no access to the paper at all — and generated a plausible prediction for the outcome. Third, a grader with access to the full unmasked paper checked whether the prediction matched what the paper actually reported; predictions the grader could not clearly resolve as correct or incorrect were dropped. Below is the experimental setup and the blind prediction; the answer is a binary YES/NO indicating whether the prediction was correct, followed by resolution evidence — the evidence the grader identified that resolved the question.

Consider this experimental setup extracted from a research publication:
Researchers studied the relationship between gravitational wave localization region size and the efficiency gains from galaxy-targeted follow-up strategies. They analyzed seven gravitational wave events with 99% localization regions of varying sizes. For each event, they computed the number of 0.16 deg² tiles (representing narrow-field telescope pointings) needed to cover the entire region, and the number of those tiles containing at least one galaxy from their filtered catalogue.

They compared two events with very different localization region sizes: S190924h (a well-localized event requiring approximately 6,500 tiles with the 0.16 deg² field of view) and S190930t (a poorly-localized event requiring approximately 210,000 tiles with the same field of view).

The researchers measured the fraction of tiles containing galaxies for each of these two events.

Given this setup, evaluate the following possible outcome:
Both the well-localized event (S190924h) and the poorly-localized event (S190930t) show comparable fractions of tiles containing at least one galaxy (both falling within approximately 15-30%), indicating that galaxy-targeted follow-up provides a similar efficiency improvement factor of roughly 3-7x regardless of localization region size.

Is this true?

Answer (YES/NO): NO